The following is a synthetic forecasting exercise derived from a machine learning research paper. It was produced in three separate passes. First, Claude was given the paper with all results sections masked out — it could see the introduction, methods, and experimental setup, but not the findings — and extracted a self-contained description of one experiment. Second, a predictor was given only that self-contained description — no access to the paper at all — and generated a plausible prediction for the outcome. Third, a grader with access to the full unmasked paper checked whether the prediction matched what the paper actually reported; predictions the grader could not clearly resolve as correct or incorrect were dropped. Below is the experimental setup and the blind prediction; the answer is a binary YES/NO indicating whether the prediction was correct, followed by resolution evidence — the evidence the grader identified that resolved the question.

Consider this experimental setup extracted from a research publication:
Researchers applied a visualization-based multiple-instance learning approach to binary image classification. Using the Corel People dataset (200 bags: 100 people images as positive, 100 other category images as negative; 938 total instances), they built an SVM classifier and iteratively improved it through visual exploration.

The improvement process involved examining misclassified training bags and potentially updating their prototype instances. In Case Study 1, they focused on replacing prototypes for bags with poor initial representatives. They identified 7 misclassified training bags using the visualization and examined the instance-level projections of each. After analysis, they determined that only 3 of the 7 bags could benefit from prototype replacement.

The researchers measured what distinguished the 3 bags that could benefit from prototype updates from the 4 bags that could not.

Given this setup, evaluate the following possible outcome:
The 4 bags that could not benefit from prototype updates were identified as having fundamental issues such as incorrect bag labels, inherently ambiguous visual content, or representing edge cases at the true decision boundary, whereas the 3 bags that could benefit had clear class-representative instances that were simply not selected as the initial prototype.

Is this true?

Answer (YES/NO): NO